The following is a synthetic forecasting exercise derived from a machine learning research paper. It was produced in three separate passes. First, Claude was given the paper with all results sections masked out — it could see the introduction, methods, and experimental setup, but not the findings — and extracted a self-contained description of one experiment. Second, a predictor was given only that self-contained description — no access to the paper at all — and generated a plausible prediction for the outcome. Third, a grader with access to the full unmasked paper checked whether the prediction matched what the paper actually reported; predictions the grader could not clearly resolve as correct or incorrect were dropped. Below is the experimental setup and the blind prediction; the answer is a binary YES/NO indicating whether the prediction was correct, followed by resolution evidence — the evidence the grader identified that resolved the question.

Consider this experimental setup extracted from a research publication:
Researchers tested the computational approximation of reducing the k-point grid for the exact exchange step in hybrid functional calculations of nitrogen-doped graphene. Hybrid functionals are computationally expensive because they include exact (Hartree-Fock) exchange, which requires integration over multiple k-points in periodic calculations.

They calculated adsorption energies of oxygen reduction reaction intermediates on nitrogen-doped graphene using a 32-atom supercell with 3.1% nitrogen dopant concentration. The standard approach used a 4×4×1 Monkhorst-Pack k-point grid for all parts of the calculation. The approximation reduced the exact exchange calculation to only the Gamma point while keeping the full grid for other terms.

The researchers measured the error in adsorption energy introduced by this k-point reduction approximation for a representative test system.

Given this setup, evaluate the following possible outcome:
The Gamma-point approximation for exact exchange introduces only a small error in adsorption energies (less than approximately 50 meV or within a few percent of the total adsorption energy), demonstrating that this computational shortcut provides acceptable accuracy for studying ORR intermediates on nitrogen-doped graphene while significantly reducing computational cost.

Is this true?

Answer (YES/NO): YES